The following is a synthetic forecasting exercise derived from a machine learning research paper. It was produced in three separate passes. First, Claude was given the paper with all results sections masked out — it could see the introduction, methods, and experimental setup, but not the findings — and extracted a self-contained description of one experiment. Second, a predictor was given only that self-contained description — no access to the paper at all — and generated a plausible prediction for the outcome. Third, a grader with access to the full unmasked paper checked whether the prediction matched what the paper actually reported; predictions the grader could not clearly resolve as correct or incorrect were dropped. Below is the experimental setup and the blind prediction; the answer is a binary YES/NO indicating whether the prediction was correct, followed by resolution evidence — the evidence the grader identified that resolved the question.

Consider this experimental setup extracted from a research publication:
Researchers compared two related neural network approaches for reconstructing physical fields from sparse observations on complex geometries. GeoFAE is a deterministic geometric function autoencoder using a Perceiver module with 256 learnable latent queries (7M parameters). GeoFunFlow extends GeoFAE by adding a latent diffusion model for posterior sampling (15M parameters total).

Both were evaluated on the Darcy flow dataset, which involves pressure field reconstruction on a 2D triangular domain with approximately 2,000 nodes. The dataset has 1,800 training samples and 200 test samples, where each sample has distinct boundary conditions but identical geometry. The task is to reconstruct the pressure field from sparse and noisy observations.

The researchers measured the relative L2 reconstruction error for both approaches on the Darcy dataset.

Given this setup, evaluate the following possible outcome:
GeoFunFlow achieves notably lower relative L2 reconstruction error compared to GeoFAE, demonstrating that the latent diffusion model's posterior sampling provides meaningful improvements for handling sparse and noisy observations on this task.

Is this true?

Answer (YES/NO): NO